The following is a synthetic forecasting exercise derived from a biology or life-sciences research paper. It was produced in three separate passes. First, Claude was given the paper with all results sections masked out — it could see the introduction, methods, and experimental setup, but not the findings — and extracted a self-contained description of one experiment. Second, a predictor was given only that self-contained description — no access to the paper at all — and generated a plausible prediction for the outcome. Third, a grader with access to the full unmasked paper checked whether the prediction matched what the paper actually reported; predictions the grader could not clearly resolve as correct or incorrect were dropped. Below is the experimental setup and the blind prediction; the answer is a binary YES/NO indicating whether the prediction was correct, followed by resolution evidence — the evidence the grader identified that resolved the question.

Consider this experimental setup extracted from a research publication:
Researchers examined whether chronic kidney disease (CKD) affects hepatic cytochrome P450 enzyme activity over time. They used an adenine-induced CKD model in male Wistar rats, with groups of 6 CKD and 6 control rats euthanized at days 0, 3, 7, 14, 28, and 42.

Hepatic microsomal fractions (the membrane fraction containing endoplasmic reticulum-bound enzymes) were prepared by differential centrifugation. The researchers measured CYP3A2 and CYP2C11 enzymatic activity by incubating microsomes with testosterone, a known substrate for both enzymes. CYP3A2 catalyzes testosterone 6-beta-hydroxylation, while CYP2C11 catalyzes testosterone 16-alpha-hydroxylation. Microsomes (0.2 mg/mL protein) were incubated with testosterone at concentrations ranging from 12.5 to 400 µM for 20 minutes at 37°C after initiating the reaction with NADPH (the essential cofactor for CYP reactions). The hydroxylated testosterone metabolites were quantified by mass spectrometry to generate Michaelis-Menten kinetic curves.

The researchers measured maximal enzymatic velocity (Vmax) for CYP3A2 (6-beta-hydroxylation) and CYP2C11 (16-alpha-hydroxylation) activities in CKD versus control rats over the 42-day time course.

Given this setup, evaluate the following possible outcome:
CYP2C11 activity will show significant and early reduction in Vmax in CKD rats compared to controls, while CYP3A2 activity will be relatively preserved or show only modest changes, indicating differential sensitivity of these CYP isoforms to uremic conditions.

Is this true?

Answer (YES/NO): NO